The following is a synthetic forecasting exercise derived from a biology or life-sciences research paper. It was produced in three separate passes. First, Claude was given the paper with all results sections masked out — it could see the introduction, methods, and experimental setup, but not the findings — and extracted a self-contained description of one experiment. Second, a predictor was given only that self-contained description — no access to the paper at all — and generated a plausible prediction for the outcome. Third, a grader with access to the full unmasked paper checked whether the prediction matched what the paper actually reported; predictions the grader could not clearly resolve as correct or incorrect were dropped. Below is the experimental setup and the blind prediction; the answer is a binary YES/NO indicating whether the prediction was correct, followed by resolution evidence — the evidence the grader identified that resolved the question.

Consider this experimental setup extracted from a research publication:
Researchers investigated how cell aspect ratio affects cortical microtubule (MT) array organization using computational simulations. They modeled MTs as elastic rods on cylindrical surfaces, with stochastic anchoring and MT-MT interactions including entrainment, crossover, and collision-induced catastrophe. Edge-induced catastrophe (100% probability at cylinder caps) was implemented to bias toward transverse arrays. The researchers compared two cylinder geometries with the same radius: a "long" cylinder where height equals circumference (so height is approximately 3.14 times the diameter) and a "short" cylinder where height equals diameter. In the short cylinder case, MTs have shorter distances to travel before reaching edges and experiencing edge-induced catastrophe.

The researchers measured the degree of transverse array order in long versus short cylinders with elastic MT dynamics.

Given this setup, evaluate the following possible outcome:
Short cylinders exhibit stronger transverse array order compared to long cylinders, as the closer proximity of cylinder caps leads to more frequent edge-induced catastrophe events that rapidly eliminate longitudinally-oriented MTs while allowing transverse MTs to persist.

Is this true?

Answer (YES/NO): YES